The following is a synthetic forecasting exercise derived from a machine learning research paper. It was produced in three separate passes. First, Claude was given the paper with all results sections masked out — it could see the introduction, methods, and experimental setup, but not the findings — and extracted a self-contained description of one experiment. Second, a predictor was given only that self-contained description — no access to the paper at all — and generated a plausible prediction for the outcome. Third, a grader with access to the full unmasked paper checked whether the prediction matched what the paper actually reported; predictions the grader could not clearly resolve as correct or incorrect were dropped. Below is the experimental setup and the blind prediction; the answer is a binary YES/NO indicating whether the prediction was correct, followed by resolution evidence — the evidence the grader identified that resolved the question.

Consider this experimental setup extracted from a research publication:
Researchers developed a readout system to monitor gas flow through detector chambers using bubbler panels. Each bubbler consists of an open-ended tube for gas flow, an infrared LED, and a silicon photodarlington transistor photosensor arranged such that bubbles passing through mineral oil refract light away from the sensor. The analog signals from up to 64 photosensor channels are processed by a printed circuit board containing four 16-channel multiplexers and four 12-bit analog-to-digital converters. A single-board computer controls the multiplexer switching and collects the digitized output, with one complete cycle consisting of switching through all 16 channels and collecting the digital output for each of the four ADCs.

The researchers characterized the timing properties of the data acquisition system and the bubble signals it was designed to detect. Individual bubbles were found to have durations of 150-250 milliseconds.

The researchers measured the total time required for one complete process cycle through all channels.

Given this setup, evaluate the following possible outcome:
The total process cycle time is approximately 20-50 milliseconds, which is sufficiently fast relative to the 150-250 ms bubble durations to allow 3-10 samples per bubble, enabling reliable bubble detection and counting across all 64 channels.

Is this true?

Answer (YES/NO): NO